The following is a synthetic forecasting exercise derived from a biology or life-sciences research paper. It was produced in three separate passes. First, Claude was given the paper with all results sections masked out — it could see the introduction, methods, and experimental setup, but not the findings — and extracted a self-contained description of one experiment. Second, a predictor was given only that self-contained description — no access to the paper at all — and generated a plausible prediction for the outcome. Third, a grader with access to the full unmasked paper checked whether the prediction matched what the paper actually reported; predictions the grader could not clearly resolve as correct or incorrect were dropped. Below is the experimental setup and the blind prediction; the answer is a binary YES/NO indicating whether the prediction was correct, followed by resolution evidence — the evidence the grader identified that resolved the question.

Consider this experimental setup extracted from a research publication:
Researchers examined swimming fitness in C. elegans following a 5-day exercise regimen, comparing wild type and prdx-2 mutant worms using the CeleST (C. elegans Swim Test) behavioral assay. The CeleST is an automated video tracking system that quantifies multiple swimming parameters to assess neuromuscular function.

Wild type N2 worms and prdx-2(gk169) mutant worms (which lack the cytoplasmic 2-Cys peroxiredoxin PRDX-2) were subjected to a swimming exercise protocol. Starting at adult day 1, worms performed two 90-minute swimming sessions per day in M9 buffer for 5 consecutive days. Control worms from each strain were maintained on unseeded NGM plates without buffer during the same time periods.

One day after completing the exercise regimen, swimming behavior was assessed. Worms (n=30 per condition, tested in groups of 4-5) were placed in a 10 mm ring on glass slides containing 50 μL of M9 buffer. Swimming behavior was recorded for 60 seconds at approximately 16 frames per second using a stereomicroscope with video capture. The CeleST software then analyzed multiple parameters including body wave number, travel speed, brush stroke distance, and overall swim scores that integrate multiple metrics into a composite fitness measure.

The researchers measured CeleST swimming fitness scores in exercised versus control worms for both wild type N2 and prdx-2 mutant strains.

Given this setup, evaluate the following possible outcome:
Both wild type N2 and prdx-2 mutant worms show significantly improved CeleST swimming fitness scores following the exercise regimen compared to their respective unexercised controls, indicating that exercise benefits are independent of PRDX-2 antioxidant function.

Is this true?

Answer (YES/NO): NO